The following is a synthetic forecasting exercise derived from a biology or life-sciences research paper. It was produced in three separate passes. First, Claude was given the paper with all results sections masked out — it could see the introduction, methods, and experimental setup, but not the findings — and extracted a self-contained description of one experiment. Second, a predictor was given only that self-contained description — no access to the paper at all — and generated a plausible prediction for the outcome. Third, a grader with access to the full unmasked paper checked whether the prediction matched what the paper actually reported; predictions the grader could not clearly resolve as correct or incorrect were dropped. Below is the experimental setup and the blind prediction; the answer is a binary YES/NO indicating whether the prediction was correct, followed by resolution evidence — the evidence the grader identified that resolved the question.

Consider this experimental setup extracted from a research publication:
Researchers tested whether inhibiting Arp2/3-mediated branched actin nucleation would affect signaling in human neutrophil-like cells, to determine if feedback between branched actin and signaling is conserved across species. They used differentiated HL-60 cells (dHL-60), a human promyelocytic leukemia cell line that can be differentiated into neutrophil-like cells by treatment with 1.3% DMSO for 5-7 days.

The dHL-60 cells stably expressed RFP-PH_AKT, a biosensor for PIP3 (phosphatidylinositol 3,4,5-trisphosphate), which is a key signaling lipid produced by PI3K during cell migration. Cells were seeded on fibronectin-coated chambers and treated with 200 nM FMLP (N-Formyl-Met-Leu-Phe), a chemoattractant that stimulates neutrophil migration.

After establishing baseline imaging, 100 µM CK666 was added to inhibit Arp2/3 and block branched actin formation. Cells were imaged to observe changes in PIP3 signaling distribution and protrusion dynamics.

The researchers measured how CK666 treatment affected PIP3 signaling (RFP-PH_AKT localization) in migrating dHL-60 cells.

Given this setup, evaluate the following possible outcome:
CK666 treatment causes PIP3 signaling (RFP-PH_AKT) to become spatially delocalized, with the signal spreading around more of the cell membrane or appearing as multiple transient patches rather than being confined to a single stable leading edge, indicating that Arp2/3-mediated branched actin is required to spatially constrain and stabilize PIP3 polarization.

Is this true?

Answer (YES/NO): NO